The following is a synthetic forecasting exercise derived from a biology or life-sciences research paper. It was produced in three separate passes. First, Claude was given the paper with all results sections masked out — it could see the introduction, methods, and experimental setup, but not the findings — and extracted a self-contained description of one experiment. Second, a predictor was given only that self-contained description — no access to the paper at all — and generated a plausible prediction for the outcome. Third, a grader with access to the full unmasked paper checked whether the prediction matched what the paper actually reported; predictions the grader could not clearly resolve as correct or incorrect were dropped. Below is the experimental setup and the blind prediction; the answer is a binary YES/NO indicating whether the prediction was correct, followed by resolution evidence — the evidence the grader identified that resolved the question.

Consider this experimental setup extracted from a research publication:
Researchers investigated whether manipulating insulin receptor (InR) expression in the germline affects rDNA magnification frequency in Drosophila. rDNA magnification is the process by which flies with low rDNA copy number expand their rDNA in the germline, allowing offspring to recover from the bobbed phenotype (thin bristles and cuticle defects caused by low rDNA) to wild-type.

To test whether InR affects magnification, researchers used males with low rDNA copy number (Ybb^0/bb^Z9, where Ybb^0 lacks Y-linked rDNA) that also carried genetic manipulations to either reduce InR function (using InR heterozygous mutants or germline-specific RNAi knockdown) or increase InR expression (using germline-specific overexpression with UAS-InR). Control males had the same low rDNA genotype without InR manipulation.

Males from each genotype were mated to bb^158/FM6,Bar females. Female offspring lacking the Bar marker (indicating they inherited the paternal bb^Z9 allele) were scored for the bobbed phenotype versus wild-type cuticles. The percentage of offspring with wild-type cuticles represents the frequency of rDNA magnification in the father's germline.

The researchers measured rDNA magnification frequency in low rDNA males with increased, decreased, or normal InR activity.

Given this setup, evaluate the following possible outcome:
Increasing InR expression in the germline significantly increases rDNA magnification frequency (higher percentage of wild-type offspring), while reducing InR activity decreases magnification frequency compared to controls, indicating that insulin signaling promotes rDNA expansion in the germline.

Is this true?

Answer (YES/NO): NO